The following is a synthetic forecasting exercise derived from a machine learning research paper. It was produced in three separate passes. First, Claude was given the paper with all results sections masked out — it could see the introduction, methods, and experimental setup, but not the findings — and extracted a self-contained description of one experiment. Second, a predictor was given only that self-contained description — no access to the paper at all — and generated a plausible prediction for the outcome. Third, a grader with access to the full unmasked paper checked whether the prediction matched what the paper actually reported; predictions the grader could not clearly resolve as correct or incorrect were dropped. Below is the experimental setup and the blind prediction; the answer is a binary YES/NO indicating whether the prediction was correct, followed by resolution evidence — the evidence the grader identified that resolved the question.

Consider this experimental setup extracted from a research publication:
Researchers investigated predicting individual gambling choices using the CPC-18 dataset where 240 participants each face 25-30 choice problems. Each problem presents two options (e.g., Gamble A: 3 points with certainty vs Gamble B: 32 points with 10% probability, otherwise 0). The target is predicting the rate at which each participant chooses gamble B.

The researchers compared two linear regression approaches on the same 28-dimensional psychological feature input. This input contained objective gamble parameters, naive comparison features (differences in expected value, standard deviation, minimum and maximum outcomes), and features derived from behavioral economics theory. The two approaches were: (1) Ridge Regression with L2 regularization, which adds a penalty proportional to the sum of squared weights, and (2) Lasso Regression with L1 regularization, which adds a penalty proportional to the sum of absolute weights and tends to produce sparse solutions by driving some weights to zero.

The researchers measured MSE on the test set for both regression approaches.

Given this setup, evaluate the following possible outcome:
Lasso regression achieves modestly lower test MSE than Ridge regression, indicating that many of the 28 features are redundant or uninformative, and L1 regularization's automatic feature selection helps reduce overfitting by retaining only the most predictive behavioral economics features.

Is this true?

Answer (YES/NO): NO